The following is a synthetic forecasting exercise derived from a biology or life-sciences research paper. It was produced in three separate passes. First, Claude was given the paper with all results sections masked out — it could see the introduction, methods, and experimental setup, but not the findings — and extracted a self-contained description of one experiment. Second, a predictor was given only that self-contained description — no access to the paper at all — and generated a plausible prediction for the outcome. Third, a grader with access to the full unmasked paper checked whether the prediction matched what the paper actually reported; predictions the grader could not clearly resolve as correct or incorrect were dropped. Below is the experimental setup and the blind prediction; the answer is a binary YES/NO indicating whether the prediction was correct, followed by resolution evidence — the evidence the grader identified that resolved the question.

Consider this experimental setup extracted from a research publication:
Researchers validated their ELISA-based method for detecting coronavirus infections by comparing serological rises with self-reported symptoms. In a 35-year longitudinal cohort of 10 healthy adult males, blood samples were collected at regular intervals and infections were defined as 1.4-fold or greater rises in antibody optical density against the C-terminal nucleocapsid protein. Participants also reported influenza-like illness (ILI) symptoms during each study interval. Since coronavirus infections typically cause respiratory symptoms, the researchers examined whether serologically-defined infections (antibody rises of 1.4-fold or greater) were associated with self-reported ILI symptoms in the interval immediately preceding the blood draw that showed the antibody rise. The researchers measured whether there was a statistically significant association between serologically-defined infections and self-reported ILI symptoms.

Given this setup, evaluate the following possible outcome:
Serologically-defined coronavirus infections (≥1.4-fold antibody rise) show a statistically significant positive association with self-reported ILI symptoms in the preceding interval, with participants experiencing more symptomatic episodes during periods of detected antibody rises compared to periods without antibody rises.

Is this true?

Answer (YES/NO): YES